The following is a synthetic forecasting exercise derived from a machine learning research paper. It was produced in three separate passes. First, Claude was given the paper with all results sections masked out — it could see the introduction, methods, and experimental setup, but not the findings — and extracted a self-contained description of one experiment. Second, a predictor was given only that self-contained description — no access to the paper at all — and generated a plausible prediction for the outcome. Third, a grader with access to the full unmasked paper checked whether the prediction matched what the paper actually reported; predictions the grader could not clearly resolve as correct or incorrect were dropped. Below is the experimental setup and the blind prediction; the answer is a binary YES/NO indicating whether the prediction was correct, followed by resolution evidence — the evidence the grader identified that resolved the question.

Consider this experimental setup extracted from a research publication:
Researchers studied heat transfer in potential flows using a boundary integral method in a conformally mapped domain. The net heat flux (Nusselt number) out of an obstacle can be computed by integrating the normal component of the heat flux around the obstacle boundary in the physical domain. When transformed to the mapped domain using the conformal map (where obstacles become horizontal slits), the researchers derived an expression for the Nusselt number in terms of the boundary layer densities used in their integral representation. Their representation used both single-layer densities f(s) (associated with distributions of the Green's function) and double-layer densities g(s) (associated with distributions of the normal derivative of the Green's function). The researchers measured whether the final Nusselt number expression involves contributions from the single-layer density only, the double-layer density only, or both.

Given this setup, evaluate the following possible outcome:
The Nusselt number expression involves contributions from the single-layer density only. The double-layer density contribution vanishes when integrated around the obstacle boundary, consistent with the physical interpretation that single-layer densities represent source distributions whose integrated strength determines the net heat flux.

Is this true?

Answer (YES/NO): YES